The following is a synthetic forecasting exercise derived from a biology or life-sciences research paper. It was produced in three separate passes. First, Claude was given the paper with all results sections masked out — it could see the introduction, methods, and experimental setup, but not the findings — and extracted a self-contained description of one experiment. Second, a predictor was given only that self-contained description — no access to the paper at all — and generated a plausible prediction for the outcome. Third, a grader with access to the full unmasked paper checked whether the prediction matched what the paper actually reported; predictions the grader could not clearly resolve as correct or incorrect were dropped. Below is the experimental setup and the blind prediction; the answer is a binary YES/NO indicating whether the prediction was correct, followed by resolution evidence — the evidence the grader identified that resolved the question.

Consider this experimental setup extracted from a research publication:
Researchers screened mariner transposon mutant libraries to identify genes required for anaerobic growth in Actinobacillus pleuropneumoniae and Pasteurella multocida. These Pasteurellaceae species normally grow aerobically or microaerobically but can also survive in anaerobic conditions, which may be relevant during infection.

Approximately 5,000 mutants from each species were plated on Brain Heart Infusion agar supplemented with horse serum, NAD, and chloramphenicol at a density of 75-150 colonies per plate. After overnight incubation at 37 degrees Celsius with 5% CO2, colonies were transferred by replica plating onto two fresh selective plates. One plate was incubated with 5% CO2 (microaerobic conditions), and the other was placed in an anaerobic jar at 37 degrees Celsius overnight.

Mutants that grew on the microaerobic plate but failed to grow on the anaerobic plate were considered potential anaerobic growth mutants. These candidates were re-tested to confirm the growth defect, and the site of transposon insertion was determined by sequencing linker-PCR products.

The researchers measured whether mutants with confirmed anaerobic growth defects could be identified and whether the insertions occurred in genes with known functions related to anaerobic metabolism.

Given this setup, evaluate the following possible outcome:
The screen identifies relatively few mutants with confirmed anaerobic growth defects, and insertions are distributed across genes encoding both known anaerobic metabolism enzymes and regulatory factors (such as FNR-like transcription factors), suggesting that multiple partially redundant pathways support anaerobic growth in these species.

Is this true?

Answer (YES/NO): NO